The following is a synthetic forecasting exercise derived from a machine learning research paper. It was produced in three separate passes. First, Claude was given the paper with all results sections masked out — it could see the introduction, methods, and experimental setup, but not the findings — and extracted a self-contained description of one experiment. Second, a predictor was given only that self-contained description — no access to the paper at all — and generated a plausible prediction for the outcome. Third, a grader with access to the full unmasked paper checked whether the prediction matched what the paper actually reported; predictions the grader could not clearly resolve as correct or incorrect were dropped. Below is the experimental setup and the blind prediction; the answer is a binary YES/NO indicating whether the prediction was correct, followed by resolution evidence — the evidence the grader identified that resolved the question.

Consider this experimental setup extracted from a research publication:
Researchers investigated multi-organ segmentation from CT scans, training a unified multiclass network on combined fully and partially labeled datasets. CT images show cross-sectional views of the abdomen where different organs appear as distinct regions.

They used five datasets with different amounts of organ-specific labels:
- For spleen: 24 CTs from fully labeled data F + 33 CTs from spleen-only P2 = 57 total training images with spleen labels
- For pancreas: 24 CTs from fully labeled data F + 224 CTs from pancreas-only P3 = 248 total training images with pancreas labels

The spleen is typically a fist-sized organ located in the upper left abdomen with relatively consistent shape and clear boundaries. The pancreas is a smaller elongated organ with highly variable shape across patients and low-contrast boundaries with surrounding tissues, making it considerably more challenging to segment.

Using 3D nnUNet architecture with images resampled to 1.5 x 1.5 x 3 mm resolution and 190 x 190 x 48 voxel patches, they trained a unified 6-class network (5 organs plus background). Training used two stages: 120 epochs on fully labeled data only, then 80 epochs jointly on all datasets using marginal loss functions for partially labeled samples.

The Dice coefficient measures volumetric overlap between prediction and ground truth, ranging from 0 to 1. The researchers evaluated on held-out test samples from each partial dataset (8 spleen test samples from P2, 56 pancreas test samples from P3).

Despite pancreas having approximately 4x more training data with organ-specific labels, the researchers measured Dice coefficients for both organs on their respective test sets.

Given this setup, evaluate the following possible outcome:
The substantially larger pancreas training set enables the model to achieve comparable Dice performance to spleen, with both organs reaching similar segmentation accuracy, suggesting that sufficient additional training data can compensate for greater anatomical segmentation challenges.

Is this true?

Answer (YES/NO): NO